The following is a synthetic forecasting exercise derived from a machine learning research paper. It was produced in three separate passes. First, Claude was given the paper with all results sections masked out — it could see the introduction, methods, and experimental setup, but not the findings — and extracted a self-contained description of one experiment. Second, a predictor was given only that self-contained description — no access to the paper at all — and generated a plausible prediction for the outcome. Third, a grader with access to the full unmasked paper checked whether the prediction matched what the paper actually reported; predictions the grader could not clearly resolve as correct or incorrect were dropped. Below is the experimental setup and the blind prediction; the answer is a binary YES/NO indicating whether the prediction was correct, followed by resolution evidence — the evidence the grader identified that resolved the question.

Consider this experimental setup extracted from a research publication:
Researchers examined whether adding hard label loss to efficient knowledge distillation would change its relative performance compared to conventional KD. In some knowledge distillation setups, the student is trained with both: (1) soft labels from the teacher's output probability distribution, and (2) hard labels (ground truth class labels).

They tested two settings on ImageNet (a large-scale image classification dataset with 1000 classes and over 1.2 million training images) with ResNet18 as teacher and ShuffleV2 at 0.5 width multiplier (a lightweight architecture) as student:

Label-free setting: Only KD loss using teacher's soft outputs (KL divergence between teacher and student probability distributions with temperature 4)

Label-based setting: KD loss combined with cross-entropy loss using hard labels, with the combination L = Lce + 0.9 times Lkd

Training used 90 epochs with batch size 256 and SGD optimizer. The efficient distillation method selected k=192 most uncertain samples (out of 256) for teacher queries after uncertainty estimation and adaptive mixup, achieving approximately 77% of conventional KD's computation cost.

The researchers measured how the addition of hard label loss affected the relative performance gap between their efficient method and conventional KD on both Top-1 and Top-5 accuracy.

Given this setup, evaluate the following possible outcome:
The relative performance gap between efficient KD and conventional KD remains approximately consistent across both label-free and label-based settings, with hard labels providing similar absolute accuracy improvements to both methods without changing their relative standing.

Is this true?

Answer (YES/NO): NO